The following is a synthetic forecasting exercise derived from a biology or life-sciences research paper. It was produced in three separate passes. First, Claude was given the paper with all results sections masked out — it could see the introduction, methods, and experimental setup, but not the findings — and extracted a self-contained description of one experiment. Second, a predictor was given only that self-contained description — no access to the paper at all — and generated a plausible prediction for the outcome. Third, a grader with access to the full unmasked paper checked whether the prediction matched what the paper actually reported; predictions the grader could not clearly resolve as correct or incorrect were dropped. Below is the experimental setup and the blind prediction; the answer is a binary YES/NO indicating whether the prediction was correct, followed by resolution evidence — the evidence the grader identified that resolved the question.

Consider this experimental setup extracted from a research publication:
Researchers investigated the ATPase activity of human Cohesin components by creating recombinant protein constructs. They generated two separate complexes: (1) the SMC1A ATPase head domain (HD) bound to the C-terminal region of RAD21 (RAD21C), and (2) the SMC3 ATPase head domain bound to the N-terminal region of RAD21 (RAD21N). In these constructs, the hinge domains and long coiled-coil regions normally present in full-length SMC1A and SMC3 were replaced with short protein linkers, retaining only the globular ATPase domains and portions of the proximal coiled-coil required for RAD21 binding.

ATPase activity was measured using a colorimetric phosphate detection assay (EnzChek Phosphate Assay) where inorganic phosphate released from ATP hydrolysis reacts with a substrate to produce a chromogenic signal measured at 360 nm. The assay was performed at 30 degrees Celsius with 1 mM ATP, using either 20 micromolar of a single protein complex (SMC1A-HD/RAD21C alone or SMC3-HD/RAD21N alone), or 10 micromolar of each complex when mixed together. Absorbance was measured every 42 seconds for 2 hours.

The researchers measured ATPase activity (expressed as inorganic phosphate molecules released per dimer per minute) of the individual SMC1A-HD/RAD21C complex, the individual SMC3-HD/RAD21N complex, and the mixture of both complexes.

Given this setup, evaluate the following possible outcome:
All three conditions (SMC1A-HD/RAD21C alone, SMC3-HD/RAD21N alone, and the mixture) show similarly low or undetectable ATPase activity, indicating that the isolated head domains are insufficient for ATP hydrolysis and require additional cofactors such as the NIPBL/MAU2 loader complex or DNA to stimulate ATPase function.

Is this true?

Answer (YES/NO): NO